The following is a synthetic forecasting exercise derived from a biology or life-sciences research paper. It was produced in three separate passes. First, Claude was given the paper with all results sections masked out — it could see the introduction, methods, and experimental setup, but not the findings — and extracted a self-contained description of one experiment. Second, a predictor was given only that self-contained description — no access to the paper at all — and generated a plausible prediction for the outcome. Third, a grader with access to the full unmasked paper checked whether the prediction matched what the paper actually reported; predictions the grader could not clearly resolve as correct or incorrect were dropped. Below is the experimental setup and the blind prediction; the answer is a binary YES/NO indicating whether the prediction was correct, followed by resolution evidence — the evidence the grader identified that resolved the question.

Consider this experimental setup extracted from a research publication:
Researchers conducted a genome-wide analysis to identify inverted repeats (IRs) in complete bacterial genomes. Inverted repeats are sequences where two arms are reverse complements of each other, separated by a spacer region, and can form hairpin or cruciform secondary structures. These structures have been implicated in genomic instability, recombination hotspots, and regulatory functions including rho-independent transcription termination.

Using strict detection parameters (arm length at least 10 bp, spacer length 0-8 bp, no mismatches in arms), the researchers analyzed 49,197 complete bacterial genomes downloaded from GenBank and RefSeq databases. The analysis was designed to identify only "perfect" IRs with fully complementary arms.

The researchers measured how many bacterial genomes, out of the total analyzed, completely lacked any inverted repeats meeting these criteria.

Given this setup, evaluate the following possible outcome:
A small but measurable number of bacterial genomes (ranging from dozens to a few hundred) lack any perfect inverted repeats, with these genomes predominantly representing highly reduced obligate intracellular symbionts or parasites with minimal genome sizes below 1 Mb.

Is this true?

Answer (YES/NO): NO